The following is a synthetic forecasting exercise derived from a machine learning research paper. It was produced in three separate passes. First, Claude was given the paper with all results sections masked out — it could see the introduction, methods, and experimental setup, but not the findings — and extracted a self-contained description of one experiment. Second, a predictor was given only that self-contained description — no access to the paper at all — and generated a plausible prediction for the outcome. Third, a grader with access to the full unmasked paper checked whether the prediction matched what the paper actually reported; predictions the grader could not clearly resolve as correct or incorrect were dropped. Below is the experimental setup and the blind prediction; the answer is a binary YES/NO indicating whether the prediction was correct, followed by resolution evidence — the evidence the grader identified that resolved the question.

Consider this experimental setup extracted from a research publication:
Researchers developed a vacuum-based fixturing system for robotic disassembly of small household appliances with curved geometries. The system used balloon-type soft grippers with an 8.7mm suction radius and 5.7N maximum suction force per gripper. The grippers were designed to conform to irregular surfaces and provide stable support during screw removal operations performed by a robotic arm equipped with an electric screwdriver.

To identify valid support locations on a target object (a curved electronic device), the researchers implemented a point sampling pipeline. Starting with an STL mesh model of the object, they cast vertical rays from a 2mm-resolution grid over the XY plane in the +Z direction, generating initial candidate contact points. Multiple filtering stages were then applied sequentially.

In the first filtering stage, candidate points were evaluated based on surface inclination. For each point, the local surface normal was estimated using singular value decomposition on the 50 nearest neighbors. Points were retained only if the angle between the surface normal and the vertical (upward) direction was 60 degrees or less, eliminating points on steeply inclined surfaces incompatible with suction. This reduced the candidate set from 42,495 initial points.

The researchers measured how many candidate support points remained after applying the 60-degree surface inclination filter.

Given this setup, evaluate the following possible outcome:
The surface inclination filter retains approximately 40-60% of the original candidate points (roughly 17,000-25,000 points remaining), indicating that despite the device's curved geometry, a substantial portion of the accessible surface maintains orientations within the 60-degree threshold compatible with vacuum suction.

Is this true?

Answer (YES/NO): NO